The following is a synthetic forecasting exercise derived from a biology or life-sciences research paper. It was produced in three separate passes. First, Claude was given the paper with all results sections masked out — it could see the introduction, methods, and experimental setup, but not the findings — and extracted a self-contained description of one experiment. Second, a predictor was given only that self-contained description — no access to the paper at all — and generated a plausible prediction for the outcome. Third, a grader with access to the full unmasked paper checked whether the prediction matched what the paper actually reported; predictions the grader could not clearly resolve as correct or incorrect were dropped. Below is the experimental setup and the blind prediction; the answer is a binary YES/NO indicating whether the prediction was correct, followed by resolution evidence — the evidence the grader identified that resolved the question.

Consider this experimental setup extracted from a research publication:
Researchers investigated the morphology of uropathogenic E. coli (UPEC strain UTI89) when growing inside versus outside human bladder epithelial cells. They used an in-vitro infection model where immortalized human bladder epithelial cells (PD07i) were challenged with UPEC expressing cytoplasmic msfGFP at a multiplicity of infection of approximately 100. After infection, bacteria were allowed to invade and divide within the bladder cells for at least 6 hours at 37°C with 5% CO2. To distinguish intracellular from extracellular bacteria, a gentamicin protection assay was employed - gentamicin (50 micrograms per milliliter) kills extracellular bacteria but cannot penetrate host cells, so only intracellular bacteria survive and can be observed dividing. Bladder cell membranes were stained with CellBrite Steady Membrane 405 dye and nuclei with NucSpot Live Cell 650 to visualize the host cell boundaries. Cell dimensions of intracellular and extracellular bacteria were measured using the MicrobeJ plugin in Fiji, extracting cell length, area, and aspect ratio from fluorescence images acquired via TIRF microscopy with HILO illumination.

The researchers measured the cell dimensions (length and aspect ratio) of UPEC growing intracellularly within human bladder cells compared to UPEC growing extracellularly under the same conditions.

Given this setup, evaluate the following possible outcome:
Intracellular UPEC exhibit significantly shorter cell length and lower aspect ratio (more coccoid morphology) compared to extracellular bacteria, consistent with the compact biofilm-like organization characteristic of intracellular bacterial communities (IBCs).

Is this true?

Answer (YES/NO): YES